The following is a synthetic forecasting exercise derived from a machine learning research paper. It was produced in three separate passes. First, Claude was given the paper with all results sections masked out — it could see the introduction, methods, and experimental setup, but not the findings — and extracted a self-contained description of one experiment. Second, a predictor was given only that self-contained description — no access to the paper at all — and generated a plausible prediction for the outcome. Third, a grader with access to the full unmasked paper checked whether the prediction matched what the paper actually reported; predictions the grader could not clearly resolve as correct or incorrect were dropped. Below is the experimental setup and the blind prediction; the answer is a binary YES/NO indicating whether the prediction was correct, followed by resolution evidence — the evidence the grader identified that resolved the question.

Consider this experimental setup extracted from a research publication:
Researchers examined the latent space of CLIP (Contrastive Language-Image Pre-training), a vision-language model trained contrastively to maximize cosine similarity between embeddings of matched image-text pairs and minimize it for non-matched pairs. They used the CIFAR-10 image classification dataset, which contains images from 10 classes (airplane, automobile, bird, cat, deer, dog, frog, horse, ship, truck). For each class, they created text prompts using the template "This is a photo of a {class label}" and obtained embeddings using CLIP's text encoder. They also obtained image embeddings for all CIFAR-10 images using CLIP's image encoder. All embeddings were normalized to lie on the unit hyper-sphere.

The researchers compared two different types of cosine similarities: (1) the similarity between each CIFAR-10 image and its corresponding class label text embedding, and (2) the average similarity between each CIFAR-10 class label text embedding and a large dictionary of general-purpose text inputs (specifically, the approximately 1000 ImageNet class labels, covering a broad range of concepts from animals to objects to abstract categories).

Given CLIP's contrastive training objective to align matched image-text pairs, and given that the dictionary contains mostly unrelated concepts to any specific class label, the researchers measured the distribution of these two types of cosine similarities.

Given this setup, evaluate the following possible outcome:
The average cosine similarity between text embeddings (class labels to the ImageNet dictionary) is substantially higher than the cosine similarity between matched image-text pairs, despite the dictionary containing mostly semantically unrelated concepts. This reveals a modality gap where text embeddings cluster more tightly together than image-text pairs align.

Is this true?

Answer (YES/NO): YES